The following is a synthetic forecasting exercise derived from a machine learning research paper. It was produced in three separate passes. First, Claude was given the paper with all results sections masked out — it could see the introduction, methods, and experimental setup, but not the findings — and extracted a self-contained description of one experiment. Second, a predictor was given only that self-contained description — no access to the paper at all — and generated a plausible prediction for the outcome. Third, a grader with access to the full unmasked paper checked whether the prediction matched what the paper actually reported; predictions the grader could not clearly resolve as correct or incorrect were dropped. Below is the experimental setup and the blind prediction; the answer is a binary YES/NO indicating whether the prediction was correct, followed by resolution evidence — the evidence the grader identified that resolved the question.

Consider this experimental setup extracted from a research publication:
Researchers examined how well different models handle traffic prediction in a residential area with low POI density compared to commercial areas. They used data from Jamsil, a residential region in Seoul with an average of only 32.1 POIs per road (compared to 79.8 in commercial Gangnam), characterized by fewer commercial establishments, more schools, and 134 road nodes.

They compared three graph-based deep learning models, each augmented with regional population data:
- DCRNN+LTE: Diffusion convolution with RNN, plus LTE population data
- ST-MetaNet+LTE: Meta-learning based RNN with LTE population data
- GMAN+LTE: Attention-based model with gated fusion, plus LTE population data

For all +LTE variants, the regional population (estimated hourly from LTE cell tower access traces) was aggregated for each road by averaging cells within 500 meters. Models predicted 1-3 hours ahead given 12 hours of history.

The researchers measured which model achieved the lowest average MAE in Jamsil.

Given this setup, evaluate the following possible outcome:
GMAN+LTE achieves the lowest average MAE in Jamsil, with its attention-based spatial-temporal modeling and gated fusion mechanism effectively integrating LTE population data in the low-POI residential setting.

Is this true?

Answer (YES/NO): NO